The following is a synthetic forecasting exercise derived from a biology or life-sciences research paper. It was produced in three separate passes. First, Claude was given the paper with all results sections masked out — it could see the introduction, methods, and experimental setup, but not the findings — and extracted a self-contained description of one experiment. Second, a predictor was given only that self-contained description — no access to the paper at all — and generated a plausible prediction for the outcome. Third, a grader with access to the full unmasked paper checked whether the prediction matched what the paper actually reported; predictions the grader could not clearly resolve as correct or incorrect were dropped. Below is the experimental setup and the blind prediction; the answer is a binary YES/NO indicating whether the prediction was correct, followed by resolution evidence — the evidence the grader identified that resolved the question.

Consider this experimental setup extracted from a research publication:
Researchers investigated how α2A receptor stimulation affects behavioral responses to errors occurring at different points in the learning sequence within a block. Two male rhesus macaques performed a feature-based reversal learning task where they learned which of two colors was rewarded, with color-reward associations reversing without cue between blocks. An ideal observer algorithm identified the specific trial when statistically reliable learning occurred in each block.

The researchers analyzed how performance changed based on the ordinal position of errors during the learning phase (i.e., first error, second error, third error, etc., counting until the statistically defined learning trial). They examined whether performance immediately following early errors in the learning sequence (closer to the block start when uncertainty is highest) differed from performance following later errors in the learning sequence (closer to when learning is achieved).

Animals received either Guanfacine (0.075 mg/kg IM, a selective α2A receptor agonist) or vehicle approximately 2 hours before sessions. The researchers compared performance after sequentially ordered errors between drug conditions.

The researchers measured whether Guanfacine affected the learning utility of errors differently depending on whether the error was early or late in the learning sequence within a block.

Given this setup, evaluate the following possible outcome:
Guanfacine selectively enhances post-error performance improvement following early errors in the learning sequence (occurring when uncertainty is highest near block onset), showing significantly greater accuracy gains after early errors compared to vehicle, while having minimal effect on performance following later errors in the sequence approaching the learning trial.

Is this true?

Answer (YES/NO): YES